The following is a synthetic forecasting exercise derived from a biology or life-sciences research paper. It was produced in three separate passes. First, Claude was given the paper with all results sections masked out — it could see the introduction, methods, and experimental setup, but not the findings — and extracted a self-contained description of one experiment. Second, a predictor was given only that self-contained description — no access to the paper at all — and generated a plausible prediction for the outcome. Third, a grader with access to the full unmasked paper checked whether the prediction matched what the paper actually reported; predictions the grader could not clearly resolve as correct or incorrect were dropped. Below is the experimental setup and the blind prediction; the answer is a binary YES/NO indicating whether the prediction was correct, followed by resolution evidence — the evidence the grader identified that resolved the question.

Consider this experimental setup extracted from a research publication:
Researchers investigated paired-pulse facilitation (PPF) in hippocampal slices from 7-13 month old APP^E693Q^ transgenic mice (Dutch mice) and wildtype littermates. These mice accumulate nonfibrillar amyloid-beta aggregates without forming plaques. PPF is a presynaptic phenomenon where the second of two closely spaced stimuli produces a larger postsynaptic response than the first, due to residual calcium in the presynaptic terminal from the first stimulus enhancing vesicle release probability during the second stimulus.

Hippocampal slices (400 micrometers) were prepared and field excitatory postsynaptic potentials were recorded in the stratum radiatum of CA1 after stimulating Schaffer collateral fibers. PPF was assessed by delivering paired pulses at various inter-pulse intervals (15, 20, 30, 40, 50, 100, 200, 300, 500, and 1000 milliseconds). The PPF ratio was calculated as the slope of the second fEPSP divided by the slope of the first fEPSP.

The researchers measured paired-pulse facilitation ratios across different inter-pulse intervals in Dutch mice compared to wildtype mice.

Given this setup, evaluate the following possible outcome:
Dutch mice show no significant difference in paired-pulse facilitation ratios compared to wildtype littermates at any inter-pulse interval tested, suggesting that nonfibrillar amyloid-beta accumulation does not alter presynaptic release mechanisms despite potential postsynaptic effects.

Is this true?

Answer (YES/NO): NO